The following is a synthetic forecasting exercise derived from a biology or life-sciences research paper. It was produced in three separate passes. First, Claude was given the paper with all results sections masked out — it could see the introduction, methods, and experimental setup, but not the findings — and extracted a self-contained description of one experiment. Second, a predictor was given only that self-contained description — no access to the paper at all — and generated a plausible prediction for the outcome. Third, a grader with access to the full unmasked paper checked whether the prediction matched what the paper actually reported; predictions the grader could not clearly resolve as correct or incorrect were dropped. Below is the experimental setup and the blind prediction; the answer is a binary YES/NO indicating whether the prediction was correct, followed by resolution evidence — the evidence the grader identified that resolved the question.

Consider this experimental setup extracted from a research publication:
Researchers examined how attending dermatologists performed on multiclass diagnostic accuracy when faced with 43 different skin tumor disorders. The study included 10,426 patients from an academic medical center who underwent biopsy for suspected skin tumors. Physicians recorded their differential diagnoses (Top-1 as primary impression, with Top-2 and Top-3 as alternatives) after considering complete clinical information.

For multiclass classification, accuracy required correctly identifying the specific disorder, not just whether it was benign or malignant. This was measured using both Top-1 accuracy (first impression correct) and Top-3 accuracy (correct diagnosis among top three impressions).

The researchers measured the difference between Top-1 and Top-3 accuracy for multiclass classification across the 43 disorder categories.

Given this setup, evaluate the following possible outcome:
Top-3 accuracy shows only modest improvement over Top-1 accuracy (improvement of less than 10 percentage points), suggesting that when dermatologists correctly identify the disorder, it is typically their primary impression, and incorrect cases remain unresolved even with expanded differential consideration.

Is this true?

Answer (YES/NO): NO